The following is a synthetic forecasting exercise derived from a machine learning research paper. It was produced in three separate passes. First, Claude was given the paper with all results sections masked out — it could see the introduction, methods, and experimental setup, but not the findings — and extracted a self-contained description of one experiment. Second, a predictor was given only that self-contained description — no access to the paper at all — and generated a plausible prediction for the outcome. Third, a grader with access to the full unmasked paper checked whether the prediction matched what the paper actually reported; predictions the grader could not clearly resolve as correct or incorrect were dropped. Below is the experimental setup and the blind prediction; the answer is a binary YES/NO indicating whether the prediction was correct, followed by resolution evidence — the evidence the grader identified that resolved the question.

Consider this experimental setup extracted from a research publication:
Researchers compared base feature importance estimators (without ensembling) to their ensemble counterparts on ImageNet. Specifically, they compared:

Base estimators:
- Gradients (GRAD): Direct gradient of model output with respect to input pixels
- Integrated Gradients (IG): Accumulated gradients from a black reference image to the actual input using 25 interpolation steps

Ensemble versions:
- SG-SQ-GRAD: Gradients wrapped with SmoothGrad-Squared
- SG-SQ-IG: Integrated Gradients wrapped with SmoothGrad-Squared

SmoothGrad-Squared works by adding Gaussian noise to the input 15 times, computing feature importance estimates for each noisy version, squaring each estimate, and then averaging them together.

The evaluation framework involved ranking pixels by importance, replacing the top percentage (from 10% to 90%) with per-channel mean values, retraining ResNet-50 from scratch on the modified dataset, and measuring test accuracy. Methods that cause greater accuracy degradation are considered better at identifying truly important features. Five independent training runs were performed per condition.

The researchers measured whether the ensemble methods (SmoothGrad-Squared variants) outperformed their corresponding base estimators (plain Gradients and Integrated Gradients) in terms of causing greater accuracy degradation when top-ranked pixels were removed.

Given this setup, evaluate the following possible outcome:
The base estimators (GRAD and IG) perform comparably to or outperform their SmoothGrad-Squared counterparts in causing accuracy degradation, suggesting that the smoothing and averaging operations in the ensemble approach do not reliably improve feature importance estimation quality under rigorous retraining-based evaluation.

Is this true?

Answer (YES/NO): NO